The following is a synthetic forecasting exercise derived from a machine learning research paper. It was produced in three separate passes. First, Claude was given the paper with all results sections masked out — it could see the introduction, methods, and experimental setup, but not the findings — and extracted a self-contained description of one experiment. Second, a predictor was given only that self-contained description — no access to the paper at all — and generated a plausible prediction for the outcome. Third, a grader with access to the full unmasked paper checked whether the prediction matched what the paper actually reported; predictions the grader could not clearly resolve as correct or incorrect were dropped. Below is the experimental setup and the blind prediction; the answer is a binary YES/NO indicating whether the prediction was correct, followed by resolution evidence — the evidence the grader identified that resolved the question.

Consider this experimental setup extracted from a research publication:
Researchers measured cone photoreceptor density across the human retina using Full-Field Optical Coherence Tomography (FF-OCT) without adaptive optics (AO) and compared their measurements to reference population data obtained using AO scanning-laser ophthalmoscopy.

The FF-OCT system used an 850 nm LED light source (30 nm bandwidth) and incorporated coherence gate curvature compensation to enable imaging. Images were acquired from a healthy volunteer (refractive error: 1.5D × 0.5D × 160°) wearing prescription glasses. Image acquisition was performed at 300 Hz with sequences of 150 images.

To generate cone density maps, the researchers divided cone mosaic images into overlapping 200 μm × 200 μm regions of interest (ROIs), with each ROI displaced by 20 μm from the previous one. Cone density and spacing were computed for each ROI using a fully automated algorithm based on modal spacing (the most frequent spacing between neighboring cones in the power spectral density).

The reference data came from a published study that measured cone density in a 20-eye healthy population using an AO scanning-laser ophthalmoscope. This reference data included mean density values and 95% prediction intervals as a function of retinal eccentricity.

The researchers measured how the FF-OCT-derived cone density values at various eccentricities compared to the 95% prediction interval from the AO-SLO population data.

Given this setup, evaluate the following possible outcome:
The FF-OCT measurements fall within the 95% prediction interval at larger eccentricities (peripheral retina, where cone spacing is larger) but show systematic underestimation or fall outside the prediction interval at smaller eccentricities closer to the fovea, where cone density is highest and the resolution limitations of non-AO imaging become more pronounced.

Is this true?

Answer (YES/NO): NO